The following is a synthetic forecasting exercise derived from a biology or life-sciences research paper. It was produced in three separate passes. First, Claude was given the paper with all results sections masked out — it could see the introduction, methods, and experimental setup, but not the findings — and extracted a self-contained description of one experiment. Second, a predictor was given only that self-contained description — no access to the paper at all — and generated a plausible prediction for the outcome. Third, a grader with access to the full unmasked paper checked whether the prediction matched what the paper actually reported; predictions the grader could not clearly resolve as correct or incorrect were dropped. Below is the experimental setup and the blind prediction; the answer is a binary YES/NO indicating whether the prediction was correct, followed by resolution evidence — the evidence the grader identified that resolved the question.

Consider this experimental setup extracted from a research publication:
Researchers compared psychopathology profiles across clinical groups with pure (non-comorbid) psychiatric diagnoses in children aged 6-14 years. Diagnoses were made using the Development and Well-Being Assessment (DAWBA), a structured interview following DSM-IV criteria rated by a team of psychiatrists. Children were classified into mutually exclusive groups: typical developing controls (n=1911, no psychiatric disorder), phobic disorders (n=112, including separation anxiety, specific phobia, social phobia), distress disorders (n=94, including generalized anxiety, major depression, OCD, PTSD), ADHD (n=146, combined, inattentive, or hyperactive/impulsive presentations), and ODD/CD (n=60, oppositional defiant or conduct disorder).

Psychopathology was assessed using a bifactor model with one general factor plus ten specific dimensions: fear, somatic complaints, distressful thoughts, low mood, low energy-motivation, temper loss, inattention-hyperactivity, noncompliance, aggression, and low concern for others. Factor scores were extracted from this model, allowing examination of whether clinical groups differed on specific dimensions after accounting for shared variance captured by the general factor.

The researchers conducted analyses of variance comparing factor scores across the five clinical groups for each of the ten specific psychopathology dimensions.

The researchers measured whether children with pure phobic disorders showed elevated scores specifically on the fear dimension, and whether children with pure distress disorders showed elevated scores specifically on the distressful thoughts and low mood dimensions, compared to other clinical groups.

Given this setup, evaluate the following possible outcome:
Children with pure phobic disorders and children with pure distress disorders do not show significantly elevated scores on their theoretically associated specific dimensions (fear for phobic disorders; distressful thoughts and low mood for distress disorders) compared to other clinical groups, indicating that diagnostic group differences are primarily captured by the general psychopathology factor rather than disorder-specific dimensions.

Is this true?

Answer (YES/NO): NO